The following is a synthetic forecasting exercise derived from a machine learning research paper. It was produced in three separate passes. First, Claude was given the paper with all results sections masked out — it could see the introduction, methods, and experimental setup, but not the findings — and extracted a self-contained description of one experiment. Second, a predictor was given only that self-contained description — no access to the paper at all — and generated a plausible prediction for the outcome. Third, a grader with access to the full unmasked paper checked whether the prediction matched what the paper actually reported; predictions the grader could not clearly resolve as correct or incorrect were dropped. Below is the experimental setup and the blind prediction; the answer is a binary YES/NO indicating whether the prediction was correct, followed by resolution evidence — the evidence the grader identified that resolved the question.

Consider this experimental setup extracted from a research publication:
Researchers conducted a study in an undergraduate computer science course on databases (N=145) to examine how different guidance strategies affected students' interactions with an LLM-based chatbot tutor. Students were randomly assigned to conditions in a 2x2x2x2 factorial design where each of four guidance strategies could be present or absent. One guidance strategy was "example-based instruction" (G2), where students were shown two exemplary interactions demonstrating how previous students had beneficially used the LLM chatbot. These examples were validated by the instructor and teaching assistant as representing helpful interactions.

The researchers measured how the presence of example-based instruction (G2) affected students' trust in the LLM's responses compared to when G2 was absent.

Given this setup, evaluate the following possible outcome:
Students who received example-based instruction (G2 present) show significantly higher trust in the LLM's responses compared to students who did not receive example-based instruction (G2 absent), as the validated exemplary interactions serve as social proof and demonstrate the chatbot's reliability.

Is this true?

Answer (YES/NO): NO